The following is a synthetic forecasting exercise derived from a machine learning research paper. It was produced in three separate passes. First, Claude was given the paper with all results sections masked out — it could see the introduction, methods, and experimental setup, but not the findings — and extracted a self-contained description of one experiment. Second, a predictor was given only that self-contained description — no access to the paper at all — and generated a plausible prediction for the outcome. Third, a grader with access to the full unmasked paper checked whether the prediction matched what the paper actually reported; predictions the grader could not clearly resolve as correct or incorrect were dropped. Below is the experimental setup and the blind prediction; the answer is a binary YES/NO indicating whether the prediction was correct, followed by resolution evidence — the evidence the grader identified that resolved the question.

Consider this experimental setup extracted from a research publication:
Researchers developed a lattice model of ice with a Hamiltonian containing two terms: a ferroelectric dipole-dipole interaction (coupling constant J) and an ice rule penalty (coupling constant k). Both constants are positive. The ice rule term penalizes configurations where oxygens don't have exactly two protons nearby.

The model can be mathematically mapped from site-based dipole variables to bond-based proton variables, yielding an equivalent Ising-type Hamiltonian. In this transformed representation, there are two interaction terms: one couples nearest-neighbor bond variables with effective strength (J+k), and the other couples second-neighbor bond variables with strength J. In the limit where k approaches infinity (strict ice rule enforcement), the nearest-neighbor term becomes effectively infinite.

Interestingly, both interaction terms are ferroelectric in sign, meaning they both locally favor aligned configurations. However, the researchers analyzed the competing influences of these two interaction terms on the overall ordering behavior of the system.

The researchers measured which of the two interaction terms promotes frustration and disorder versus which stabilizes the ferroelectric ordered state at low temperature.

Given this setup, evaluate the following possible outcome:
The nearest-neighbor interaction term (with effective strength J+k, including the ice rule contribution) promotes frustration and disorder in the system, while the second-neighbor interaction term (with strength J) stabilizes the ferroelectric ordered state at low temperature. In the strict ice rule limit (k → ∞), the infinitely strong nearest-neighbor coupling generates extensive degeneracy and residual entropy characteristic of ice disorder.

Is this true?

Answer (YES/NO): YES